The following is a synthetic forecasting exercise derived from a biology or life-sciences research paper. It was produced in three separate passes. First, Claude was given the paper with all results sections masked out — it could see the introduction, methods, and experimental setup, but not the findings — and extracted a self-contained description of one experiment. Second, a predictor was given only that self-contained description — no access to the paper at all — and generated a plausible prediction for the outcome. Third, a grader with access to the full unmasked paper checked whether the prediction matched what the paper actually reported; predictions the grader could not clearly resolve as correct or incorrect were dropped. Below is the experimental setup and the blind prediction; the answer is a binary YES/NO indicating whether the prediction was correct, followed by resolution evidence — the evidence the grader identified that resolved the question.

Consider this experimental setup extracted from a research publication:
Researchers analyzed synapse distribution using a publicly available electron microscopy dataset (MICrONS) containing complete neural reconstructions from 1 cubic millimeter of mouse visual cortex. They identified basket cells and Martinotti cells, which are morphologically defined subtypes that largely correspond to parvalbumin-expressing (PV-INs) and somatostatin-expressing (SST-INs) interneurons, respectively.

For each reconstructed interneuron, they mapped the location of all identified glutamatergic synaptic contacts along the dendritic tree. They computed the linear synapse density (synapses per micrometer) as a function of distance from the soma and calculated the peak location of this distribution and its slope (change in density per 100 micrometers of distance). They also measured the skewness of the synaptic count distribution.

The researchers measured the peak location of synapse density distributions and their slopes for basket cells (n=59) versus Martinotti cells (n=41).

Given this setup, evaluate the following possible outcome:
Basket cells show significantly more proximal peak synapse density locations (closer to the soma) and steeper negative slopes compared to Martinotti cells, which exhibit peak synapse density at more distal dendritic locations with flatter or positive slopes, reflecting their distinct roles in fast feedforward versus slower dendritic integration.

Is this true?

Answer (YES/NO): YES